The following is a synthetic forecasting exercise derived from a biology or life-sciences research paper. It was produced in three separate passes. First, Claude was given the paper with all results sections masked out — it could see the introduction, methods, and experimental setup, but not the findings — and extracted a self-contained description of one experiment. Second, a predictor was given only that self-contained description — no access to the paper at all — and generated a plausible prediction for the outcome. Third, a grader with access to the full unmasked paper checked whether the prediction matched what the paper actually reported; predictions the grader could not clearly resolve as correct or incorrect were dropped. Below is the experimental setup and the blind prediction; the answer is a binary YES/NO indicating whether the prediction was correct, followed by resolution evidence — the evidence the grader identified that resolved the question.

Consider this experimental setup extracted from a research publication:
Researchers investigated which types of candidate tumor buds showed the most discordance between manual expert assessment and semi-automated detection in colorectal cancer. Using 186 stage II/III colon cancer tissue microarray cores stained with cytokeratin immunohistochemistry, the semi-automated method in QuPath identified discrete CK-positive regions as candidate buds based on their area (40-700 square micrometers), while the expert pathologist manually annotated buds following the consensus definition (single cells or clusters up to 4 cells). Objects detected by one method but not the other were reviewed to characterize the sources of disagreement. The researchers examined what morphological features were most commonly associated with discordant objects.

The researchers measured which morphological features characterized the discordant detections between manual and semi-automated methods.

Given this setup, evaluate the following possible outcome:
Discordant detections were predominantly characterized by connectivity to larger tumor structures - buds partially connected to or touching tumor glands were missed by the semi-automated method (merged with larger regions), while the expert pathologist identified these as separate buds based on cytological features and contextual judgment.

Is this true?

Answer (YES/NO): NO